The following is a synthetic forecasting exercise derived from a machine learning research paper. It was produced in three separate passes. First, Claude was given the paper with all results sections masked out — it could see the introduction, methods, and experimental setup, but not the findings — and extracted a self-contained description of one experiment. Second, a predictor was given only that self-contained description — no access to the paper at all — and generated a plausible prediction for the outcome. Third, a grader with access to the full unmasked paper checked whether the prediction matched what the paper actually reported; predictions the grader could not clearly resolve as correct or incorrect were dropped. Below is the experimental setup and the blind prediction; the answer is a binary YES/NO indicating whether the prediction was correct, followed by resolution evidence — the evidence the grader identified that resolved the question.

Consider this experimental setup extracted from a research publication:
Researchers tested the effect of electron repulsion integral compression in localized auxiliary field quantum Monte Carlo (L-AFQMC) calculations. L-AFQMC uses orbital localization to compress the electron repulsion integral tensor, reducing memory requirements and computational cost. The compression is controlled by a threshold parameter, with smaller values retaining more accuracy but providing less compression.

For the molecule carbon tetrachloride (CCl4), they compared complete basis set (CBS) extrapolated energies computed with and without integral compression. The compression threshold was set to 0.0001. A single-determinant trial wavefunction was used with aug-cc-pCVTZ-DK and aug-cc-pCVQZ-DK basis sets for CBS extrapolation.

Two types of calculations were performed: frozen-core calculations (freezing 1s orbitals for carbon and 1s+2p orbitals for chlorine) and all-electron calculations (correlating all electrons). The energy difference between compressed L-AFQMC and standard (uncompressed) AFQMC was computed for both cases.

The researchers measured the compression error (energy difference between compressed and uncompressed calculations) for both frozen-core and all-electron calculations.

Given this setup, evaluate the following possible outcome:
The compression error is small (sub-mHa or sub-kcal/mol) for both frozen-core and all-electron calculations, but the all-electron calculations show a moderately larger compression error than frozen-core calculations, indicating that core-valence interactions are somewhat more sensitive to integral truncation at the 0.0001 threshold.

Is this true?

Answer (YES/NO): NO